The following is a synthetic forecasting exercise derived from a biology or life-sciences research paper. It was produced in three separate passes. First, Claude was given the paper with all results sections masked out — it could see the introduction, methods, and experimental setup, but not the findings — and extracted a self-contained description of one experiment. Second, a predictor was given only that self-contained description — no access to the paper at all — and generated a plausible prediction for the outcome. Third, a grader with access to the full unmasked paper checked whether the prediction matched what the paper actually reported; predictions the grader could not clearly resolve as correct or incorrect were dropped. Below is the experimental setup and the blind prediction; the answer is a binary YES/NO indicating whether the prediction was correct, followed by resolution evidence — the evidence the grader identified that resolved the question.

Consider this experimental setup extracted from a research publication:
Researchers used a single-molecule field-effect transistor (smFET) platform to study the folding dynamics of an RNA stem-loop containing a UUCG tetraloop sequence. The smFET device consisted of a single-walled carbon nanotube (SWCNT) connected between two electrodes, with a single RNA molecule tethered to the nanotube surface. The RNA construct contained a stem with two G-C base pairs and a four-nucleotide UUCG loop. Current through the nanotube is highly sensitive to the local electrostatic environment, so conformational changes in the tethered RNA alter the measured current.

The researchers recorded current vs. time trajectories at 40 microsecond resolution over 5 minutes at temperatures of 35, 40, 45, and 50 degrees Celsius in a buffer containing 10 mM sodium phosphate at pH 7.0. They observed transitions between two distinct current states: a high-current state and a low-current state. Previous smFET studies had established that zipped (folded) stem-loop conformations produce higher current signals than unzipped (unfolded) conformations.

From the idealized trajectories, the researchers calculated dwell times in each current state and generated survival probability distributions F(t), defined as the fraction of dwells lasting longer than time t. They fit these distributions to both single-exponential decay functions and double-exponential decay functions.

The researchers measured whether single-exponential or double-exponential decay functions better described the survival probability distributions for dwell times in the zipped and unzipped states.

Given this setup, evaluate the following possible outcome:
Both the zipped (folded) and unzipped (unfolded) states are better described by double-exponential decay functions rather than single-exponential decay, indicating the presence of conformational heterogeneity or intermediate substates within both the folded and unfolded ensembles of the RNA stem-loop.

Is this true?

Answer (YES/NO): YES